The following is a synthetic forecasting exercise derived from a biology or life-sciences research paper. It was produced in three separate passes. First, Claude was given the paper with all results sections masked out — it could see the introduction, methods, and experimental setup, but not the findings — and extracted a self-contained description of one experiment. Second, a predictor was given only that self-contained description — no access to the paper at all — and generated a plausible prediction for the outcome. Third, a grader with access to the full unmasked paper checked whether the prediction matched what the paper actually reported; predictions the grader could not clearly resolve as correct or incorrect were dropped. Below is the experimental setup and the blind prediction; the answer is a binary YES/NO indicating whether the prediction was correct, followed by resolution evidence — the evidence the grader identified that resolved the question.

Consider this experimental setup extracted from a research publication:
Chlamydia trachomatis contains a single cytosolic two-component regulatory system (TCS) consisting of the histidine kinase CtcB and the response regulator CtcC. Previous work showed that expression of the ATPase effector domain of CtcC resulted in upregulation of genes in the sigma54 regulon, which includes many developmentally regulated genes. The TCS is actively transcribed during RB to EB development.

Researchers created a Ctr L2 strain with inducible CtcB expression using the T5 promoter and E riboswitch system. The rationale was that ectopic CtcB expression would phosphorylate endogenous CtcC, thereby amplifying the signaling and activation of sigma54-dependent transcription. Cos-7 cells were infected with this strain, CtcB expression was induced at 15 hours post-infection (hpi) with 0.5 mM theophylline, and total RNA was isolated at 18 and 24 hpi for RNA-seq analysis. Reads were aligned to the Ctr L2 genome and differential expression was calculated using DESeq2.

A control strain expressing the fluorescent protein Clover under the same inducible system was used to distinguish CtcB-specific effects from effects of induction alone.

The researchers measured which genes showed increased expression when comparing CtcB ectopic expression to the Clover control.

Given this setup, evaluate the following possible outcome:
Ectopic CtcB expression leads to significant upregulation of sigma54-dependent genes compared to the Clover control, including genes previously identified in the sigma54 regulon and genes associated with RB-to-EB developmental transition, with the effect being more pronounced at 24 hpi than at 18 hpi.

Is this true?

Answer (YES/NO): NO